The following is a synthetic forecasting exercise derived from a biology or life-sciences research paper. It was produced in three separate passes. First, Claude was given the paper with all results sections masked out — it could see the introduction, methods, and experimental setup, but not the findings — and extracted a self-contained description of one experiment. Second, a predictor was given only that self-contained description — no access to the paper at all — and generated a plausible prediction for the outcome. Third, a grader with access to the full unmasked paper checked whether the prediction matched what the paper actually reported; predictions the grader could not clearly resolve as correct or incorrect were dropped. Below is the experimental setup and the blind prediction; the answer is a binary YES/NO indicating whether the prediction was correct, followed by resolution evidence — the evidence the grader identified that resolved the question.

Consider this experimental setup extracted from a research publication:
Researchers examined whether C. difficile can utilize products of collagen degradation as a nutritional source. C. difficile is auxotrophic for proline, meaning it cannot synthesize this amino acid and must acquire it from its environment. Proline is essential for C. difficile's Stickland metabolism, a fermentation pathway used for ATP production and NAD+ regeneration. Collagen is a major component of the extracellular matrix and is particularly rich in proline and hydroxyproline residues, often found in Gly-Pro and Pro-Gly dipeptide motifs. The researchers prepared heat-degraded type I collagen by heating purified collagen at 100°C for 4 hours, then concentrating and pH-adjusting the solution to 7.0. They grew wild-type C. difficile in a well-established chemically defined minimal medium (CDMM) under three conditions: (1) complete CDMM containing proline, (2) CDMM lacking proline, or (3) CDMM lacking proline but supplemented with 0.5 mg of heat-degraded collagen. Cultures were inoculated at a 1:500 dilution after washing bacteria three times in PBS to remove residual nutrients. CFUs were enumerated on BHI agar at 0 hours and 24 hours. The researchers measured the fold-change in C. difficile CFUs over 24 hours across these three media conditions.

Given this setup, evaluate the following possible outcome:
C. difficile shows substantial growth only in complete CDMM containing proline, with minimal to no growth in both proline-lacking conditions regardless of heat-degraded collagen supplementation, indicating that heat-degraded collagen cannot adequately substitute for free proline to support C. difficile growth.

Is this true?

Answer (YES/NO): NO